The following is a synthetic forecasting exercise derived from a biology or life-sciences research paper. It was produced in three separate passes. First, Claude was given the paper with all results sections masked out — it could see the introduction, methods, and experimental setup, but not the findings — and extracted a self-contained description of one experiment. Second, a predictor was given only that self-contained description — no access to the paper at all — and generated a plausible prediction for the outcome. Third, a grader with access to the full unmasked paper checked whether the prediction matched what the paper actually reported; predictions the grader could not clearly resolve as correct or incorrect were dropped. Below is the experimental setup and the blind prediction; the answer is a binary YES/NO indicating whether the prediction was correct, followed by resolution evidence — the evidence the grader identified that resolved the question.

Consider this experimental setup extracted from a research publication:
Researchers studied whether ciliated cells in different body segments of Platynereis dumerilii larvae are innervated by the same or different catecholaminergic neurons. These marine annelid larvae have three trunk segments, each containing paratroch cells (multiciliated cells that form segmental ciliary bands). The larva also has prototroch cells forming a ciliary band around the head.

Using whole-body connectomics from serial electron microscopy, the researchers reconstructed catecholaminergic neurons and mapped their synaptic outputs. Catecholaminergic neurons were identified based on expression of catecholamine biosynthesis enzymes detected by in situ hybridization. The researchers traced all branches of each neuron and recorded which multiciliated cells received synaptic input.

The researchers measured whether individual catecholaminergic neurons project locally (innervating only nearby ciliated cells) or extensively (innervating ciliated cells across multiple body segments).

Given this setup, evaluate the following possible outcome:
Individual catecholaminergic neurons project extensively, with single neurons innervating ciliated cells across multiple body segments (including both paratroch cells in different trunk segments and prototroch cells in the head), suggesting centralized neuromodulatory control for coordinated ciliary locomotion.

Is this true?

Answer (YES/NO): NO